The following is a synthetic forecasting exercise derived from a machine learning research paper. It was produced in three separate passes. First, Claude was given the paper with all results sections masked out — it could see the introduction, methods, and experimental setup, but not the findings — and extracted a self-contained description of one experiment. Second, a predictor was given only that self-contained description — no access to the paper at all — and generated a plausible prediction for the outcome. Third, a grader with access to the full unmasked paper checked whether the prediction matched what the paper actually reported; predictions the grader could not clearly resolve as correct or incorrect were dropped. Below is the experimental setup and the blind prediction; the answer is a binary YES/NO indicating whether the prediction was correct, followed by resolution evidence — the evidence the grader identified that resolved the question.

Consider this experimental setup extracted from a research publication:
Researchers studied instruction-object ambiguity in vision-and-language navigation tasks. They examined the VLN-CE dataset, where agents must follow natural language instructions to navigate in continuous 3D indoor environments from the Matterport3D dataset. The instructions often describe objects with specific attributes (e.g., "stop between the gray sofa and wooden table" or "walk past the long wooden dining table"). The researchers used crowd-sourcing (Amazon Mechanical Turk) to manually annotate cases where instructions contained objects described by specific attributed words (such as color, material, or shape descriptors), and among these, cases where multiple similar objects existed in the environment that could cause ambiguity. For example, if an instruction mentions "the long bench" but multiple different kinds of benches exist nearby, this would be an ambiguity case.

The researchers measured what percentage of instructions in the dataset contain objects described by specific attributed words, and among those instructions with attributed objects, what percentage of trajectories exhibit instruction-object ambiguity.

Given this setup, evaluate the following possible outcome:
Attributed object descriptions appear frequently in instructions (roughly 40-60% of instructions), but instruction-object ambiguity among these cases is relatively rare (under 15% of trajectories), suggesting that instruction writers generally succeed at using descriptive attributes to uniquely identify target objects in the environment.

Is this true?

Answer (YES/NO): NO